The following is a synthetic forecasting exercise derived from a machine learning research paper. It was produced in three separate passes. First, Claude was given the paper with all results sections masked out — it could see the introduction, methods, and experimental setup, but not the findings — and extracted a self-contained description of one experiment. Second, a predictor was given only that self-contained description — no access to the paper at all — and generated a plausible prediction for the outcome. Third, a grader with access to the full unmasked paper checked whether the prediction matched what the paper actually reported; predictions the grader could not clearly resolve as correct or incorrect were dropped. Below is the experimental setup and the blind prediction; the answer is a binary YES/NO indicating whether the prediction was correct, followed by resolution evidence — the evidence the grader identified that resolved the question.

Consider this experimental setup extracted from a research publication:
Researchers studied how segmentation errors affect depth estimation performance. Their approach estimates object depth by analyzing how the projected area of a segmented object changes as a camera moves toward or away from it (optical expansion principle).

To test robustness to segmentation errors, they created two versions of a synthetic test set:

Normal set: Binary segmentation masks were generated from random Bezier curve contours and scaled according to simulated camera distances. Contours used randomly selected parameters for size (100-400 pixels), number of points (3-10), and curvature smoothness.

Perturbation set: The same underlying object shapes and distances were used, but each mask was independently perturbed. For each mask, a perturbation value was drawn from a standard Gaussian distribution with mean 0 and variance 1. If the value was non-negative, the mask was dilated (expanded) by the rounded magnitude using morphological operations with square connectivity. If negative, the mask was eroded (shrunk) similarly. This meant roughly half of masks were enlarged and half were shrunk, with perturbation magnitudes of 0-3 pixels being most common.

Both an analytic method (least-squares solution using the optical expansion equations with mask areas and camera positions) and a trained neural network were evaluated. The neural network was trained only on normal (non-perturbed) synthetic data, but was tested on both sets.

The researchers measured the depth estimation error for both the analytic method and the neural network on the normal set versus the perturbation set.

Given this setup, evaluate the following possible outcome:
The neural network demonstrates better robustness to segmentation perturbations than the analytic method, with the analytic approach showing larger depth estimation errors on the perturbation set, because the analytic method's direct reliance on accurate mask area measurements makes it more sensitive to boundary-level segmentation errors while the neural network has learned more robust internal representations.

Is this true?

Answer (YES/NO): YES